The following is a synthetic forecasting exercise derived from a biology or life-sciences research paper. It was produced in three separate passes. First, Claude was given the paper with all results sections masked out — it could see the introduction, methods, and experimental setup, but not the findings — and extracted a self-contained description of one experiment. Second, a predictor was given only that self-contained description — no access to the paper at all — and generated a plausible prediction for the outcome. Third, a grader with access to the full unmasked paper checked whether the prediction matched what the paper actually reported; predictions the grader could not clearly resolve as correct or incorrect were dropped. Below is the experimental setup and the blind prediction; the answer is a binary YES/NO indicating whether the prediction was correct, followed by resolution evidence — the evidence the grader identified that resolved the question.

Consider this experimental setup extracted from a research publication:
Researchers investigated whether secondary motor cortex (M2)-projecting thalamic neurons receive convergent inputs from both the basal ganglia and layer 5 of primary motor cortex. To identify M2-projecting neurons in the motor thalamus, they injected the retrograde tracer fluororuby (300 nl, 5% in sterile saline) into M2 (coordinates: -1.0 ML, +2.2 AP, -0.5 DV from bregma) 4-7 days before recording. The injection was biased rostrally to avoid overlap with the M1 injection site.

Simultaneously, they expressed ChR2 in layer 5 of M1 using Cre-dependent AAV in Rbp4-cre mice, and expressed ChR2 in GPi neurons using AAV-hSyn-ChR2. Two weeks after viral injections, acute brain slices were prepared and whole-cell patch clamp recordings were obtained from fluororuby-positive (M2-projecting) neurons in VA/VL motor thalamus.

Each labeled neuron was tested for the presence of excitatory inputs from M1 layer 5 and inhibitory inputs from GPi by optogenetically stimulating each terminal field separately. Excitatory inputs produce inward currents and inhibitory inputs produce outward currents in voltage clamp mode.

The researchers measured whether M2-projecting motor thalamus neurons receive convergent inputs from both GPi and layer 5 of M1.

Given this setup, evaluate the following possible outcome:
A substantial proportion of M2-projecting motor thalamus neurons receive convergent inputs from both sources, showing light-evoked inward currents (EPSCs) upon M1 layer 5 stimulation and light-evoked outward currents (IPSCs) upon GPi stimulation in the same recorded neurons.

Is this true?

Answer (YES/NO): NO